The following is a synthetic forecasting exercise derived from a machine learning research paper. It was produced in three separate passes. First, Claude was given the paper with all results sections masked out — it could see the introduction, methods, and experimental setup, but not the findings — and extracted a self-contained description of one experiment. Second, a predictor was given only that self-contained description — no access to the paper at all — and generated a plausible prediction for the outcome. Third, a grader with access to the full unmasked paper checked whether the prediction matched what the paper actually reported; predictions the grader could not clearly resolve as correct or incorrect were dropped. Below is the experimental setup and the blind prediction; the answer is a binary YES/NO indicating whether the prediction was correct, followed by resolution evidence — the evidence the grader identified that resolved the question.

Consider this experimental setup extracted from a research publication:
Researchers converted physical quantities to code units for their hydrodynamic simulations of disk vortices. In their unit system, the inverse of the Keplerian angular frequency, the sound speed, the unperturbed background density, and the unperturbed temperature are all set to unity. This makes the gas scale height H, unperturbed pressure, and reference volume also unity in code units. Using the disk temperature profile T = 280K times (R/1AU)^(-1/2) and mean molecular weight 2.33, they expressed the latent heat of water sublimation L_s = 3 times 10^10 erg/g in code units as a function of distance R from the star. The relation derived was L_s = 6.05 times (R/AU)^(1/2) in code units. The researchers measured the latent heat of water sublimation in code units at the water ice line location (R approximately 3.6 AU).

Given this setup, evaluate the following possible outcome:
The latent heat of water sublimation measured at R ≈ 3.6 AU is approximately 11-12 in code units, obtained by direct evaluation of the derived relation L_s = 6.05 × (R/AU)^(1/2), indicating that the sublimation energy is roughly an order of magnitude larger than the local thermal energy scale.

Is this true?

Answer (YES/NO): YES